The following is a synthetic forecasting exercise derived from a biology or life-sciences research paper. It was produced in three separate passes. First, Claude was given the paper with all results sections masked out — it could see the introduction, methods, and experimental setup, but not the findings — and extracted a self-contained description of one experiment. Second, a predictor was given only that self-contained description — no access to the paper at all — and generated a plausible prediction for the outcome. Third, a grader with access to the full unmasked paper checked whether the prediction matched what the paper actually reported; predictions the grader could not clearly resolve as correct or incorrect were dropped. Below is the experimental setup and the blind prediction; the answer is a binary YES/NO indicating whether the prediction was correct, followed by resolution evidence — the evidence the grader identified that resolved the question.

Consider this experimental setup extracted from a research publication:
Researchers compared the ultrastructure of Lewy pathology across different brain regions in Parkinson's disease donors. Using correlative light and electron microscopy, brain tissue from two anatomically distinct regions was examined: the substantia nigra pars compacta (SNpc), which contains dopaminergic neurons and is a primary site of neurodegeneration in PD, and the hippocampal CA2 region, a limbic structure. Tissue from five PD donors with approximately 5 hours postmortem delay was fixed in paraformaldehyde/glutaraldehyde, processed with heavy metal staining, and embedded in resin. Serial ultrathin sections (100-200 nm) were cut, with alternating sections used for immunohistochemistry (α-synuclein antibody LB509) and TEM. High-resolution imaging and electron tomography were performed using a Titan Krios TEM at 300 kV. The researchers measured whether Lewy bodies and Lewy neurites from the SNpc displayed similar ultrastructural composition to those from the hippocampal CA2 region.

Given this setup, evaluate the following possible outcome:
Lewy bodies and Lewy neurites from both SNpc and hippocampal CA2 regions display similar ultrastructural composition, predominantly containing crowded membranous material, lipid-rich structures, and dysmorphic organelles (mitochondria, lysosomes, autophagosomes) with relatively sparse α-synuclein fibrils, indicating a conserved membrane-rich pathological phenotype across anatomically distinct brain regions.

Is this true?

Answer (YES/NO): YES